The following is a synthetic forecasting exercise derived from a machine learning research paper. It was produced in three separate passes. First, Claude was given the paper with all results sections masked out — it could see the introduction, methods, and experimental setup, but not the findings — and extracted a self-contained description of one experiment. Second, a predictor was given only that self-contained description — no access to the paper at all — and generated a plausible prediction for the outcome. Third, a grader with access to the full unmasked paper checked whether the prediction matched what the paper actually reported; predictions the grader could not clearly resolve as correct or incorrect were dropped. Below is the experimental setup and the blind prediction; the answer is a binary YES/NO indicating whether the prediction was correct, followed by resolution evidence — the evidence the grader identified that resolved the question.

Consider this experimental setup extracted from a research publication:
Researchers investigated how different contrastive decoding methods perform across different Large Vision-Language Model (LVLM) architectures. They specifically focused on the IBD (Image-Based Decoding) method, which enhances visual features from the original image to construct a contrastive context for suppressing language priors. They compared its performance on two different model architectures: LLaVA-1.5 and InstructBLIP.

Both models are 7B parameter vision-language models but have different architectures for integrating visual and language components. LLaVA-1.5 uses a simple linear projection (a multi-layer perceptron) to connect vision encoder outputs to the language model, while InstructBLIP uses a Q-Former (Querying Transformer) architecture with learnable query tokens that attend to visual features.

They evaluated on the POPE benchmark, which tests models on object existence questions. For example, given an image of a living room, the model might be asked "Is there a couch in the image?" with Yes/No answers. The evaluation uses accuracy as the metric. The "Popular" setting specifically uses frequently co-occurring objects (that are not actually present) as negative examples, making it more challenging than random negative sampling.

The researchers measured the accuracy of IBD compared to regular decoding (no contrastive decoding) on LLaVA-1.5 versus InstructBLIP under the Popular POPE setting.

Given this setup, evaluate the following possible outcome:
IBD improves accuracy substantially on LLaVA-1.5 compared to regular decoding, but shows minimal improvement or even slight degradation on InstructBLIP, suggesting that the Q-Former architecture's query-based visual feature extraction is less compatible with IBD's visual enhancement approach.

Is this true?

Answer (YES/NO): NO